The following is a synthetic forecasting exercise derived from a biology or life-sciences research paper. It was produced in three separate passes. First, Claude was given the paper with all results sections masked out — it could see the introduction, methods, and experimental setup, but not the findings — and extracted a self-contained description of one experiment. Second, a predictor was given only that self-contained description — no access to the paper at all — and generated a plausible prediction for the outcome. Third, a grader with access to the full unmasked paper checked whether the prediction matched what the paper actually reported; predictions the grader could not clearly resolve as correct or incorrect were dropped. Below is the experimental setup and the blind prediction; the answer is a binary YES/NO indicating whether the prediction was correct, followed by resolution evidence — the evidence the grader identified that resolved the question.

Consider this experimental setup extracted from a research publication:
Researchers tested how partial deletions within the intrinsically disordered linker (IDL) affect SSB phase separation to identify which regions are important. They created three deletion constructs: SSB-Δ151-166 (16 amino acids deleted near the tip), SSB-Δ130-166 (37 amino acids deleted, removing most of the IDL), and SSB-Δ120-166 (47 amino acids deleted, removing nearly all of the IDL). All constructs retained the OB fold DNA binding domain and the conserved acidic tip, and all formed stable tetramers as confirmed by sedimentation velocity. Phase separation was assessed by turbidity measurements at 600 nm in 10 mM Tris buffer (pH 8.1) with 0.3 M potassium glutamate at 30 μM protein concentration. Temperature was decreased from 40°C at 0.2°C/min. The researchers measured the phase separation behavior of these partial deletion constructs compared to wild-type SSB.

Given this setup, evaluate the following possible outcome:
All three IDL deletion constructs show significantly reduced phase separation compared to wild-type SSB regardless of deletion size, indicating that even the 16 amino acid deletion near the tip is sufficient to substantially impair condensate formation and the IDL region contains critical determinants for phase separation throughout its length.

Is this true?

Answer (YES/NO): NO